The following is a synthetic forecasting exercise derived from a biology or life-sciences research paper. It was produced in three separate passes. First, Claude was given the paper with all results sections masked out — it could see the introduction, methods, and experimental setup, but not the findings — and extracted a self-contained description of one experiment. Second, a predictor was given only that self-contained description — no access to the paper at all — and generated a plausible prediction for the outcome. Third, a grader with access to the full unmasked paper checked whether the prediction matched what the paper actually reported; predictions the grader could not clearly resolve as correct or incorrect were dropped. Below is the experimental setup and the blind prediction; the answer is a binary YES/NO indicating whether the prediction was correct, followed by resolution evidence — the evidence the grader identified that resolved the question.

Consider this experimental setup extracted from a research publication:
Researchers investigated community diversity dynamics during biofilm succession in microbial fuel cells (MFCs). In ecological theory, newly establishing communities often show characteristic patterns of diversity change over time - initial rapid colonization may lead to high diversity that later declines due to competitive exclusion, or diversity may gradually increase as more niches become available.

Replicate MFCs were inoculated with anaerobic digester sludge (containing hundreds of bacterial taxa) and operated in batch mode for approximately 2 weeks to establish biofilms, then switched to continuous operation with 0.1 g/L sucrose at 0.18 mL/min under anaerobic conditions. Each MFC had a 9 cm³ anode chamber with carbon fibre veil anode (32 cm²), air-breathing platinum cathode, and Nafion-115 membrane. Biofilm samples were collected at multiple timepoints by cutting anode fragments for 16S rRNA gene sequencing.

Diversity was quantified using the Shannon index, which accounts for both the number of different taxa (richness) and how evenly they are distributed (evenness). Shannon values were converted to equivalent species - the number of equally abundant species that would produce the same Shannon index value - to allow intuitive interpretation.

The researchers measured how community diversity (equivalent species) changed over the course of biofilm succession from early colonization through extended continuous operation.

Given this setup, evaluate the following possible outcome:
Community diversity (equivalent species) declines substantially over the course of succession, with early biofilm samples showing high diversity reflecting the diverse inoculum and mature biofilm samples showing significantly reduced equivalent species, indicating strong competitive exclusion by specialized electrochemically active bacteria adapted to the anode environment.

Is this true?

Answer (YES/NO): NO